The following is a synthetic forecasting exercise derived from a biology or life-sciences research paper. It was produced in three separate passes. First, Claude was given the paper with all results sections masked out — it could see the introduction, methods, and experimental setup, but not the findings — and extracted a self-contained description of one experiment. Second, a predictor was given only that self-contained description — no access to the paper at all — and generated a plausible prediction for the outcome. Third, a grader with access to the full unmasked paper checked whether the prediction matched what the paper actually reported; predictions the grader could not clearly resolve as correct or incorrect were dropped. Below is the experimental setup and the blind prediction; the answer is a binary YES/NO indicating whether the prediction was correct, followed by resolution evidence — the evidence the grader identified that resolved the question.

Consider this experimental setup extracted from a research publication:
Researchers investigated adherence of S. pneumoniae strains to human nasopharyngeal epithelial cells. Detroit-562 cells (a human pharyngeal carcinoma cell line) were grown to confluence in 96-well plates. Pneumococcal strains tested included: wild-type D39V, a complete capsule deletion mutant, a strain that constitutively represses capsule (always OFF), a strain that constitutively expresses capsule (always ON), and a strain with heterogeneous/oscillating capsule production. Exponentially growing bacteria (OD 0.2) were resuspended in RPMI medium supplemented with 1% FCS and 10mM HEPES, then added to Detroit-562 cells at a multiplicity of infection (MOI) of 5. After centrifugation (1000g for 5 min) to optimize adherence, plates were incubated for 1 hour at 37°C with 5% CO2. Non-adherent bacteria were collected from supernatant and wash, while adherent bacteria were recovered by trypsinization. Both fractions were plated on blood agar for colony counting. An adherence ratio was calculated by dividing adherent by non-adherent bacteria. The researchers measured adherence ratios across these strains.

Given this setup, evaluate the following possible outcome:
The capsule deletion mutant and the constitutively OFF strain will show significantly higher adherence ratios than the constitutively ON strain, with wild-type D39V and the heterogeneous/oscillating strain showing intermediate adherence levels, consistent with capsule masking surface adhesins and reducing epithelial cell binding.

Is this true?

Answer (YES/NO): NO